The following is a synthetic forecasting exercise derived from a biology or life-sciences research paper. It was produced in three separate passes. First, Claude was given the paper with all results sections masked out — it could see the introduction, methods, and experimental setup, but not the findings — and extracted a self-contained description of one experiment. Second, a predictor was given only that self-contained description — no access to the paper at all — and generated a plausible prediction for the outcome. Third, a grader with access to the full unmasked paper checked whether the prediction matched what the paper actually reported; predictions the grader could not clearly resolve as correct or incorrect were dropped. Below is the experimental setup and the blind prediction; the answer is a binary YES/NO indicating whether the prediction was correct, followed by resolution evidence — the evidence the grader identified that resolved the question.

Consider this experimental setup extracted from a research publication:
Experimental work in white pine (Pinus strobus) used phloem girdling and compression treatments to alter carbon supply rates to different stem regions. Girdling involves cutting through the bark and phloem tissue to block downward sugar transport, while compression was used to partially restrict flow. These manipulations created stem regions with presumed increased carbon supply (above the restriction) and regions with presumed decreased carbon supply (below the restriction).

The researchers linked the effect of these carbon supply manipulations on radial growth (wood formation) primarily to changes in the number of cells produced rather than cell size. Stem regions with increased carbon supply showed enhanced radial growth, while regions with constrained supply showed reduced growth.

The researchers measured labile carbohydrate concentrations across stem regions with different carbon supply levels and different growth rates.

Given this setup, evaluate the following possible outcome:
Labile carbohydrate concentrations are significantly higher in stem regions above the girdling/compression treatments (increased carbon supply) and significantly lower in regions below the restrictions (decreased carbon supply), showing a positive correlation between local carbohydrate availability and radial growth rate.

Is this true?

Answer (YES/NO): NO